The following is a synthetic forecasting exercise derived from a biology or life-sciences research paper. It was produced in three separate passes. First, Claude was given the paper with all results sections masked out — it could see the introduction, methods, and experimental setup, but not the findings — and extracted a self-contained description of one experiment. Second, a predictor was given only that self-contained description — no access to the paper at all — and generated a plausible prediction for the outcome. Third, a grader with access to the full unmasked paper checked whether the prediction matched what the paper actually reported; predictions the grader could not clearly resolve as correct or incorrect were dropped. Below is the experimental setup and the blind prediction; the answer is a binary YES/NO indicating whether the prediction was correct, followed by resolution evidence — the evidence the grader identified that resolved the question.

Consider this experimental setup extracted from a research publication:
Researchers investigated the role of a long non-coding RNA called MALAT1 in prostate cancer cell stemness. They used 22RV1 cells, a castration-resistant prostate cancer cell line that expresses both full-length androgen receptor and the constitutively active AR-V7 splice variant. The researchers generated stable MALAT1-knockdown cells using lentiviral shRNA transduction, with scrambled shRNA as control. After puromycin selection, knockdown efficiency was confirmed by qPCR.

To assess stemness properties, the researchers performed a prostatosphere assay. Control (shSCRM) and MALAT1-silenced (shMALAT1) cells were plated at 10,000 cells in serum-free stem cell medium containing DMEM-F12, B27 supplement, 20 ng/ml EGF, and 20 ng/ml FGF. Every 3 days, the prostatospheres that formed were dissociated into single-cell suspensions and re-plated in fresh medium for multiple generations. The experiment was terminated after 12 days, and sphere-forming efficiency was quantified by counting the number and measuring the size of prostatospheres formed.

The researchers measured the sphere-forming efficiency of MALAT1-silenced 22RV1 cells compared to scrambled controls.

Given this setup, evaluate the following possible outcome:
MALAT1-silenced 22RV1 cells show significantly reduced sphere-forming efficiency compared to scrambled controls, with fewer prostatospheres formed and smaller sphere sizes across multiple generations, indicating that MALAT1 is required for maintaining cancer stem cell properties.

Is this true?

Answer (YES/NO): YES